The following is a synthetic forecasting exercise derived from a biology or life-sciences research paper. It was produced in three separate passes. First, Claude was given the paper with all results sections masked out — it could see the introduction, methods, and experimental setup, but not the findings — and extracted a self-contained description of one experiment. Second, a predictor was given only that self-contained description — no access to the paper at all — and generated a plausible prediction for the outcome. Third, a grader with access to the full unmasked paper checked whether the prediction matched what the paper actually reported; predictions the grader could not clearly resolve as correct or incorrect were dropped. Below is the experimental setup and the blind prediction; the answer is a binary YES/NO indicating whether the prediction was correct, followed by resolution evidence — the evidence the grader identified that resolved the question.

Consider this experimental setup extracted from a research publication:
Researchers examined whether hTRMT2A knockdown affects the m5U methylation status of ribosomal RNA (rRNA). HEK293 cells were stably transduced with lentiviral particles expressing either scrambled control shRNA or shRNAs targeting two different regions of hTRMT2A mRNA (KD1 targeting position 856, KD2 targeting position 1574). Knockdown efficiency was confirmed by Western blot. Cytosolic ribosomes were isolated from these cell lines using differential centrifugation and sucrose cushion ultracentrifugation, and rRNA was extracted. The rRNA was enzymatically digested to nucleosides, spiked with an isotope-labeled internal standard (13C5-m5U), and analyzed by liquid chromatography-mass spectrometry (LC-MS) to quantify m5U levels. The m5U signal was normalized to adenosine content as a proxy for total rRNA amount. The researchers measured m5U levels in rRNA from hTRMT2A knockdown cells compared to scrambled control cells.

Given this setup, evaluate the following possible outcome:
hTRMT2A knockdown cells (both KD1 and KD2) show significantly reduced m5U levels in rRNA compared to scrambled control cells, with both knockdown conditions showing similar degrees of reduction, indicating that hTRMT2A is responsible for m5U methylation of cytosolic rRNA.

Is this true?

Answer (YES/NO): NO